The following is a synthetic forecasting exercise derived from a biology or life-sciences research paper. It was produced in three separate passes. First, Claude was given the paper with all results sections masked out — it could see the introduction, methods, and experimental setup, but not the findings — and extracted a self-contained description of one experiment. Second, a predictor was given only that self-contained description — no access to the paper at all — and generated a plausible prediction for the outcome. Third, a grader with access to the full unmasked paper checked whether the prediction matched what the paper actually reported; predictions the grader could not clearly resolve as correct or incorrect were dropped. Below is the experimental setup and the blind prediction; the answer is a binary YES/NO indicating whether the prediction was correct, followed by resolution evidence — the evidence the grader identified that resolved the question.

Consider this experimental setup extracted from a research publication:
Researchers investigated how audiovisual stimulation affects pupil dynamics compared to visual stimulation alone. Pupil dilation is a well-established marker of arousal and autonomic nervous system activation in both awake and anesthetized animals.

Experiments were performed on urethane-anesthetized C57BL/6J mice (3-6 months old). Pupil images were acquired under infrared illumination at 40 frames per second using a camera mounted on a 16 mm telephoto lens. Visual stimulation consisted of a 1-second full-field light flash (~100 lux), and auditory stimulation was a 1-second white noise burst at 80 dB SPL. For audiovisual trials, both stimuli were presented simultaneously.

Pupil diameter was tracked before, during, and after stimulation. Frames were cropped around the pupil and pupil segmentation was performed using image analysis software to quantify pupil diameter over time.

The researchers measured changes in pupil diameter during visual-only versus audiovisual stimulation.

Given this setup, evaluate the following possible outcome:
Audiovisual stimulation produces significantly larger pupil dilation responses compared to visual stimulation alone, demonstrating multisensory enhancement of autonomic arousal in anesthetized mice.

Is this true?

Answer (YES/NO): NO